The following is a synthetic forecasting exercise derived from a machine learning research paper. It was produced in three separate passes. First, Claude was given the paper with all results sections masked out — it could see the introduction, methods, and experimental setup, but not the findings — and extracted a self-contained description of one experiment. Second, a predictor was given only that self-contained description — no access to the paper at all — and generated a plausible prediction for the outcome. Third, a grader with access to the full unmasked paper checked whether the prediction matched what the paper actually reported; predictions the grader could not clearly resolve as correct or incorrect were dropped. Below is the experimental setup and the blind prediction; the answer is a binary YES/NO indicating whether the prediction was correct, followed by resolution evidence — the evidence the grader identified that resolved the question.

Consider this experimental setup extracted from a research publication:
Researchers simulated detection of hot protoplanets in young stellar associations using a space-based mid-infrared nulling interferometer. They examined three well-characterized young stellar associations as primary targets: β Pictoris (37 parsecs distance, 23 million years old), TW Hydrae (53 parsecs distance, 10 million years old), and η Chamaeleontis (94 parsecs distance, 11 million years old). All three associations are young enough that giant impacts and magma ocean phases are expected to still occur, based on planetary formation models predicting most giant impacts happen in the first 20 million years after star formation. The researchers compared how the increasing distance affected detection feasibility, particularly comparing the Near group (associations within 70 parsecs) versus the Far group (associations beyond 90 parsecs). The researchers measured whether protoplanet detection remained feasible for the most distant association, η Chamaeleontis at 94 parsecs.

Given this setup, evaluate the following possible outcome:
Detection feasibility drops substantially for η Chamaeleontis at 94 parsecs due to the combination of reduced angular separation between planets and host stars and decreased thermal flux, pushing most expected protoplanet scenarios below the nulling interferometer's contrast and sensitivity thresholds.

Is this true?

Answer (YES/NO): NO